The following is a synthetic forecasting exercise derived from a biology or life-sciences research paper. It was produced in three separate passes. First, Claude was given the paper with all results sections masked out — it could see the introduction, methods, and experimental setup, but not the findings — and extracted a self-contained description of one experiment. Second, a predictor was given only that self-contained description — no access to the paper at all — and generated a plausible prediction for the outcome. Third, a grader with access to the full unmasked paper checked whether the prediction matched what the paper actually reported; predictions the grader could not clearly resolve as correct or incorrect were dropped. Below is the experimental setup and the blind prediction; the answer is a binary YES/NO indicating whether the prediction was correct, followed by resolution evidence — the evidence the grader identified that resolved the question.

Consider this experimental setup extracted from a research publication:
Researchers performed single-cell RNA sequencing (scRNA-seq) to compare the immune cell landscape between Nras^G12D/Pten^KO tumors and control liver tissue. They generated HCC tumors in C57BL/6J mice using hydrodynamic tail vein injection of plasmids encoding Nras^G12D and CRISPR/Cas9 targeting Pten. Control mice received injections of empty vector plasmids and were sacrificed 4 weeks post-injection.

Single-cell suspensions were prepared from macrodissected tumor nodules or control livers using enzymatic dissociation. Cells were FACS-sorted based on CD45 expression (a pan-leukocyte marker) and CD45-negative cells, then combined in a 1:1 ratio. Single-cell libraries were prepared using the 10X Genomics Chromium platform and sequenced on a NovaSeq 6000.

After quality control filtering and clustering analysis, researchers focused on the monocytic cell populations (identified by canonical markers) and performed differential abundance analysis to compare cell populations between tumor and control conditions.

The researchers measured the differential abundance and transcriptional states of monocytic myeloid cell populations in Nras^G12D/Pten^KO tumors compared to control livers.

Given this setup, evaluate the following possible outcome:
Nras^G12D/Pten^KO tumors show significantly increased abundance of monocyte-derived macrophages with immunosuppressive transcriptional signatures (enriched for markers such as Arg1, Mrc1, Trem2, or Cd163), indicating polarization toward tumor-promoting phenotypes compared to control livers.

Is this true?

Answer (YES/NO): YES